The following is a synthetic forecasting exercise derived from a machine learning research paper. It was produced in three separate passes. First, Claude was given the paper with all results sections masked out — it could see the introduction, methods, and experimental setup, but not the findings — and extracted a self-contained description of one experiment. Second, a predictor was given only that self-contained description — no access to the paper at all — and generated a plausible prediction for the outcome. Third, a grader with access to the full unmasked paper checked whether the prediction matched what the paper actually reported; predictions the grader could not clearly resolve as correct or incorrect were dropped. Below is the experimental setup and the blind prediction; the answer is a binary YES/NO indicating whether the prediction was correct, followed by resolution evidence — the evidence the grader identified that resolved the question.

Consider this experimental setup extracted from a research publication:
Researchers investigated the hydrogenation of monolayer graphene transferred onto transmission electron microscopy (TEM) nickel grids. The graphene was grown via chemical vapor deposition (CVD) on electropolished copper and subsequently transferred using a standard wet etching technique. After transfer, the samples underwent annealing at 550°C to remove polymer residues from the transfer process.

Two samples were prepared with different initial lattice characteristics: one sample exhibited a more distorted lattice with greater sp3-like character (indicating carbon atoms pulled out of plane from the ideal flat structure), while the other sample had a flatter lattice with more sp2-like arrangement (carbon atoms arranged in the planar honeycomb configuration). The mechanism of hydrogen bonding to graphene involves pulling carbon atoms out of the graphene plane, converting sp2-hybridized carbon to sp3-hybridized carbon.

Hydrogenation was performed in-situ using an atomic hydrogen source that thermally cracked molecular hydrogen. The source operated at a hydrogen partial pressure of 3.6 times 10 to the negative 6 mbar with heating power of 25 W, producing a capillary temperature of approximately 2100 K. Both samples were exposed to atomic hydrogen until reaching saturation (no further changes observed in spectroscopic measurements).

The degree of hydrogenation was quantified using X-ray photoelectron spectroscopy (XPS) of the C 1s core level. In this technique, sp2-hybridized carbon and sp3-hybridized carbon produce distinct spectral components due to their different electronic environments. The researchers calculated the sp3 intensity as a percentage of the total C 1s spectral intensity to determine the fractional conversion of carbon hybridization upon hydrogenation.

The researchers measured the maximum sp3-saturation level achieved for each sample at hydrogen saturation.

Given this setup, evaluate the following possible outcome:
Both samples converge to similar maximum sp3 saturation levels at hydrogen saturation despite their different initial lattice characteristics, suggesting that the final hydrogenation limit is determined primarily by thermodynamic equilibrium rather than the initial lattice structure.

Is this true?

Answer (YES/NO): NO